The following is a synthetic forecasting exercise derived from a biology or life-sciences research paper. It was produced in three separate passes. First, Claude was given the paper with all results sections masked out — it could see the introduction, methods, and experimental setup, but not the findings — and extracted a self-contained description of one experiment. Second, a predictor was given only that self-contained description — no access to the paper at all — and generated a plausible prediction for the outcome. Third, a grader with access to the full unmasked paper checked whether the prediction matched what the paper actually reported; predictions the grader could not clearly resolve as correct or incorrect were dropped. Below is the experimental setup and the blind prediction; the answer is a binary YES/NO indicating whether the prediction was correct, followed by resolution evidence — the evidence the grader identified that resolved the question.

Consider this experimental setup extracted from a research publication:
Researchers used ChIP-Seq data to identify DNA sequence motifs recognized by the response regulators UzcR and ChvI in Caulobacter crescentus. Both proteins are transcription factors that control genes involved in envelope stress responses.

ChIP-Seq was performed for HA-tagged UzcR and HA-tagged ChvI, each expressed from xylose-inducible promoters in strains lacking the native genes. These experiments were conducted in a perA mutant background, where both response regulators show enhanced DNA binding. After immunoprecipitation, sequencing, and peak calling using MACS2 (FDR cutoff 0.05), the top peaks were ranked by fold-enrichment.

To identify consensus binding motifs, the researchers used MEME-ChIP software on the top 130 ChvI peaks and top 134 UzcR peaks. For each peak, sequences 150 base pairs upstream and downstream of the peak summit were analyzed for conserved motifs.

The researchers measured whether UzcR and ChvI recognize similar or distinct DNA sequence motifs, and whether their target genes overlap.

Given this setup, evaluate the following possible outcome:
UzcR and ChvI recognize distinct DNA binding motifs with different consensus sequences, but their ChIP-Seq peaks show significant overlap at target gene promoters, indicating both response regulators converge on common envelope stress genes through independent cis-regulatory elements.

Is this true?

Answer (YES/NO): NO